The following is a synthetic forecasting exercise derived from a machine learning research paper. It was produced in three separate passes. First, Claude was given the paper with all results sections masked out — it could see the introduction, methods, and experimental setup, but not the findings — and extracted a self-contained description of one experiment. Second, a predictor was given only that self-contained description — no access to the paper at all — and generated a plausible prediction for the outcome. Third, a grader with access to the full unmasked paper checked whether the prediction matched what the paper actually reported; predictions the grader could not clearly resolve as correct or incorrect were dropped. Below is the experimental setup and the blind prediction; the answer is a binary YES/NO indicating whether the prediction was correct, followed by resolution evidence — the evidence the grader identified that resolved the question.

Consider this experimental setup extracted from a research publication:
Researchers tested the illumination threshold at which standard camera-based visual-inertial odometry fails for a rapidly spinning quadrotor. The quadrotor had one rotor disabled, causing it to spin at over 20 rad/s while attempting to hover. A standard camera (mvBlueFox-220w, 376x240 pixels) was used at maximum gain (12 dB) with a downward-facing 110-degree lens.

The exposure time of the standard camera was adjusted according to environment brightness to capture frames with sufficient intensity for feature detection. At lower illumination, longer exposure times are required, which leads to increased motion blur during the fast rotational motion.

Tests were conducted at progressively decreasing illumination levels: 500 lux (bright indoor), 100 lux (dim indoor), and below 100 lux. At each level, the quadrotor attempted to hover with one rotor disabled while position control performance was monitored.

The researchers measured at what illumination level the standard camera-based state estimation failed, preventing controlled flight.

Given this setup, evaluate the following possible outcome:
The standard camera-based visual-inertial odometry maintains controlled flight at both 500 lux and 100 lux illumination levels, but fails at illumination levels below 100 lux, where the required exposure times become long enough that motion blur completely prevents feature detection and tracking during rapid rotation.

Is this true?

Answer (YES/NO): YES